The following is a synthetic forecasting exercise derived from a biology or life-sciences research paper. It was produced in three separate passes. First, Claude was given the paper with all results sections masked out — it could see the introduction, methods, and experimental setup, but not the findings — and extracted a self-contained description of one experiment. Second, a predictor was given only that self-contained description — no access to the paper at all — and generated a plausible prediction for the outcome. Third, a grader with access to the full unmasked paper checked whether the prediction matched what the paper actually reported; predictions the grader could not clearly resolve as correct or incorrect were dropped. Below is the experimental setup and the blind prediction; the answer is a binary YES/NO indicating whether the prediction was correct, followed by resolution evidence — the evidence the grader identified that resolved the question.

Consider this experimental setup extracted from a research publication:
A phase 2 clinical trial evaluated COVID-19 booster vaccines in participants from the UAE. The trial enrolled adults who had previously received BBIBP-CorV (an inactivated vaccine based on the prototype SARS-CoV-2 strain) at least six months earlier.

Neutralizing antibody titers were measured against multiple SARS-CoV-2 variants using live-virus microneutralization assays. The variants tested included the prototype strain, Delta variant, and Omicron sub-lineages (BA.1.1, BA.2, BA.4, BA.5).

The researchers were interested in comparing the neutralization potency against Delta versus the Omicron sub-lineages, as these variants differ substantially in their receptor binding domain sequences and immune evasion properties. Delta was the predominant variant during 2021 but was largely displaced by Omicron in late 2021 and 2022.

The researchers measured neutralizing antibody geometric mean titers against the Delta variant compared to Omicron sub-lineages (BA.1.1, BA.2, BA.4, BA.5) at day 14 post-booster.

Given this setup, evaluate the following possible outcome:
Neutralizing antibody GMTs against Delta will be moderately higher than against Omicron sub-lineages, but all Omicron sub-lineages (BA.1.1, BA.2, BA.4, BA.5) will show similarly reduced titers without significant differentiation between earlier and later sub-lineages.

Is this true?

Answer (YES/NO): NO